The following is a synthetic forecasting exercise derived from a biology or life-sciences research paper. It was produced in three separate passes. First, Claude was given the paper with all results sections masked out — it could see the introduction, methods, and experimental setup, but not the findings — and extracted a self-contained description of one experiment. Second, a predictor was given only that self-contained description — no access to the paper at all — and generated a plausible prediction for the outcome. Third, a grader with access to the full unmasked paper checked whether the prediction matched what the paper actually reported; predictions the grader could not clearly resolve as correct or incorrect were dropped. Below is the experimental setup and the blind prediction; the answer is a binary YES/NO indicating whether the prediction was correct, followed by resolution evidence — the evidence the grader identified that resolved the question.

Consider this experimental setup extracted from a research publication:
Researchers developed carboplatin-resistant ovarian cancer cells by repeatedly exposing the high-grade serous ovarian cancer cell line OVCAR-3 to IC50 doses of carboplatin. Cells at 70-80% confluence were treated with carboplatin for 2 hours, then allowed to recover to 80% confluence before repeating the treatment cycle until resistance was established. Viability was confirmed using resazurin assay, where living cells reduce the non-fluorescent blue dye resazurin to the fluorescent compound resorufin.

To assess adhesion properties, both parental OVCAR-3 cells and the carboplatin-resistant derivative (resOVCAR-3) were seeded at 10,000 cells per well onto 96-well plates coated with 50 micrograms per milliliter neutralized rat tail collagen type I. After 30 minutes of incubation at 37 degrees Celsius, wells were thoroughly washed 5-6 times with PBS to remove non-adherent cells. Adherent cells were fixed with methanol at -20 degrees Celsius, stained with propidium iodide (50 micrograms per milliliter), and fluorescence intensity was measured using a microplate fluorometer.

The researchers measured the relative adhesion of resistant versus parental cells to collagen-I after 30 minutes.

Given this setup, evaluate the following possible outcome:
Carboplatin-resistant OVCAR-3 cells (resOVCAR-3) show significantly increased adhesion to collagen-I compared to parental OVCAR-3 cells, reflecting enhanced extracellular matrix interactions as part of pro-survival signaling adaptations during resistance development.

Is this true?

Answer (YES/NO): NO